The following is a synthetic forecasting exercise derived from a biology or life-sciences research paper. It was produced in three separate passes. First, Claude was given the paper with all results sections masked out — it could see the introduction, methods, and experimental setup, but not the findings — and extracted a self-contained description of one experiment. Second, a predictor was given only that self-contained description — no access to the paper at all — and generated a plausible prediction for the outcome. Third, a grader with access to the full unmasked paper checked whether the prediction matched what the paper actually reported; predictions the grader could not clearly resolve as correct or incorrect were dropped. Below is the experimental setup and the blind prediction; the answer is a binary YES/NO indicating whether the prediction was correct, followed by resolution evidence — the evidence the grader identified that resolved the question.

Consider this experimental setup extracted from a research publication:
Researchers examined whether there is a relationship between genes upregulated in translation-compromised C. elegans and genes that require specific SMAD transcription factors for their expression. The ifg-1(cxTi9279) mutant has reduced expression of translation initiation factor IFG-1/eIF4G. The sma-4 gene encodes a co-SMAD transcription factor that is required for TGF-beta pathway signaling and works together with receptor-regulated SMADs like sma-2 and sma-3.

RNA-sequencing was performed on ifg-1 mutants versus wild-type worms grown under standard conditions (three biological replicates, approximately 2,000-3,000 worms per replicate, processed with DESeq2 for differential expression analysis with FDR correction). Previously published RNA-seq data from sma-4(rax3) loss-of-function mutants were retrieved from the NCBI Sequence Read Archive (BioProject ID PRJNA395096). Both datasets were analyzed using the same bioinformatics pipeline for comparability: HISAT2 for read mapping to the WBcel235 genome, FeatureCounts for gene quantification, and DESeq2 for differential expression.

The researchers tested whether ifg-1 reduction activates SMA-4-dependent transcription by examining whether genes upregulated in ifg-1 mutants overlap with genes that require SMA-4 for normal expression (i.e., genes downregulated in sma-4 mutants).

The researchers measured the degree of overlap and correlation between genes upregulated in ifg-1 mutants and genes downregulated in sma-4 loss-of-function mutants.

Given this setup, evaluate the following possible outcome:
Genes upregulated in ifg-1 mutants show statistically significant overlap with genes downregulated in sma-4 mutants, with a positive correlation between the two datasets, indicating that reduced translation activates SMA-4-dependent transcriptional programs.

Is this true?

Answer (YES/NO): NO